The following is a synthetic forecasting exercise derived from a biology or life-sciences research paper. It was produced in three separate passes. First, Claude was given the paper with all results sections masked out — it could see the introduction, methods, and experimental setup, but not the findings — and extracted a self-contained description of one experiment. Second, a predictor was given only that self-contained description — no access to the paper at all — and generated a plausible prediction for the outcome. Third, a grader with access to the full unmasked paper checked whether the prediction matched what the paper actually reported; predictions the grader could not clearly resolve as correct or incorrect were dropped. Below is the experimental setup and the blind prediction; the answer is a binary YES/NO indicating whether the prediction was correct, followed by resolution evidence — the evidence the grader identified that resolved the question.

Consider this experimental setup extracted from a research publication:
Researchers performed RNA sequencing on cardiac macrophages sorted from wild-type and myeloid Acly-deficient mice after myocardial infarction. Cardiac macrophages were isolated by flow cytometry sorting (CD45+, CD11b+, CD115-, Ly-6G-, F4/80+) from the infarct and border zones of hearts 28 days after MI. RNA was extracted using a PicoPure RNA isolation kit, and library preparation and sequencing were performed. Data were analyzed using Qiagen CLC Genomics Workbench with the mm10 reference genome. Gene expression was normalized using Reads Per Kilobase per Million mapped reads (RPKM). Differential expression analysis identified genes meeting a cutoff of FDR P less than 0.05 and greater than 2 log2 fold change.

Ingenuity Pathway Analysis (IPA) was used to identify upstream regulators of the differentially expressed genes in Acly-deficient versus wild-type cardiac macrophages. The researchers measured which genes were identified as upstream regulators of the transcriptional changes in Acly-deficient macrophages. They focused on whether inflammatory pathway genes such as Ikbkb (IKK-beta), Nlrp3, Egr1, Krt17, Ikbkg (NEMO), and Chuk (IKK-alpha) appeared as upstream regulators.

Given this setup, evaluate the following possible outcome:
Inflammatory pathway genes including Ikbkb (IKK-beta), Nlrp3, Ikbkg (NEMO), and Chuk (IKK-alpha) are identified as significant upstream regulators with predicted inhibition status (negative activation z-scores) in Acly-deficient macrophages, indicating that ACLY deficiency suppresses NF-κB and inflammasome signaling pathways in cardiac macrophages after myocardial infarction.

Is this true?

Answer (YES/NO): YES